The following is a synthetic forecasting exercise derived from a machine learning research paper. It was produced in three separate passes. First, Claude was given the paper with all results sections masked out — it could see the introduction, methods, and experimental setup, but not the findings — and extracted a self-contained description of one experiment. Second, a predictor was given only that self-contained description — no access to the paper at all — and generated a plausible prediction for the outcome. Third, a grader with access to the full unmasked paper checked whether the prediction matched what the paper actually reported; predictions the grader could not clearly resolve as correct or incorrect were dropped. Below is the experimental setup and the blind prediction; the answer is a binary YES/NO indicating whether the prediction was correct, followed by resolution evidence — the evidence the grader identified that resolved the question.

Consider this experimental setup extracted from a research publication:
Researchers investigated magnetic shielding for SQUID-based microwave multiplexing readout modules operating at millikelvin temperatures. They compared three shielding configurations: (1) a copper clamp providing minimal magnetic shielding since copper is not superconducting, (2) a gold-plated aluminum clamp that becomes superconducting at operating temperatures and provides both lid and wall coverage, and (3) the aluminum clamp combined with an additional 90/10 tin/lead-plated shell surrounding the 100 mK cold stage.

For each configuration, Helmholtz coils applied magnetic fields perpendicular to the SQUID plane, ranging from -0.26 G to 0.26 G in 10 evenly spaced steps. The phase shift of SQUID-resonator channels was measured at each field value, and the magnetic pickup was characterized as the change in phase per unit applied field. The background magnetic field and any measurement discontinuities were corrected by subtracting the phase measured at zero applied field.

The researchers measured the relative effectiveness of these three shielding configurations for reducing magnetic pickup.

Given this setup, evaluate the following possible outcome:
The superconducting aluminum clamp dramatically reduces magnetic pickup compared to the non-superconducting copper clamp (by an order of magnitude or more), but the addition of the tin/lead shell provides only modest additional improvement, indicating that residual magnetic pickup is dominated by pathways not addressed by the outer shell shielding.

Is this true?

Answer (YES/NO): NO